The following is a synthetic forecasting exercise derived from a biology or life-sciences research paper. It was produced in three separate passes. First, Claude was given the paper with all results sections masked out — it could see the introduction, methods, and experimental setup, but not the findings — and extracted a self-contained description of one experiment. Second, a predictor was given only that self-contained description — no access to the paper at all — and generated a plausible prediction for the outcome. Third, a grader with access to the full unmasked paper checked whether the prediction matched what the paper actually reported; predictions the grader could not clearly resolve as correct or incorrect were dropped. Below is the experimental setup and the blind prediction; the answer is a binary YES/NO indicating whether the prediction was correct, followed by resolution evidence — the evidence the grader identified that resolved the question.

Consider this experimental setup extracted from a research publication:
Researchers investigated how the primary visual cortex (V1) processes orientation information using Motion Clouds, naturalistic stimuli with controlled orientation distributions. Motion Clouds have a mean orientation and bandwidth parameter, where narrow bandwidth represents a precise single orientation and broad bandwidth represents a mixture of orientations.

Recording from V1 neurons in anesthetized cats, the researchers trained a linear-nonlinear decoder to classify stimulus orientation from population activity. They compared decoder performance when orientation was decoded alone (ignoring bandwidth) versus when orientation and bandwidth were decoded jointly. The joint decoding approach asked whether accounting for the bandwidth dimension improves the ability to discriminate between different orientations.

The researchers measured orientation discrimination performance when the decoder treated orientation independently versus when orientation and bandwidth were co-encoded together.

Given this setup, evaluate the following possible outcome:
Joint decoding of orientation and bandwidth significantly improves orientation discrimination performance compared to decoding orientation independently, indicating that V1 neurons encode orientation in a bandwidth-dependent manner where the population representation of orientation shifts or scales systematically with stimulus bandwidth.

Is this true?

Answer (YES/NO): YES